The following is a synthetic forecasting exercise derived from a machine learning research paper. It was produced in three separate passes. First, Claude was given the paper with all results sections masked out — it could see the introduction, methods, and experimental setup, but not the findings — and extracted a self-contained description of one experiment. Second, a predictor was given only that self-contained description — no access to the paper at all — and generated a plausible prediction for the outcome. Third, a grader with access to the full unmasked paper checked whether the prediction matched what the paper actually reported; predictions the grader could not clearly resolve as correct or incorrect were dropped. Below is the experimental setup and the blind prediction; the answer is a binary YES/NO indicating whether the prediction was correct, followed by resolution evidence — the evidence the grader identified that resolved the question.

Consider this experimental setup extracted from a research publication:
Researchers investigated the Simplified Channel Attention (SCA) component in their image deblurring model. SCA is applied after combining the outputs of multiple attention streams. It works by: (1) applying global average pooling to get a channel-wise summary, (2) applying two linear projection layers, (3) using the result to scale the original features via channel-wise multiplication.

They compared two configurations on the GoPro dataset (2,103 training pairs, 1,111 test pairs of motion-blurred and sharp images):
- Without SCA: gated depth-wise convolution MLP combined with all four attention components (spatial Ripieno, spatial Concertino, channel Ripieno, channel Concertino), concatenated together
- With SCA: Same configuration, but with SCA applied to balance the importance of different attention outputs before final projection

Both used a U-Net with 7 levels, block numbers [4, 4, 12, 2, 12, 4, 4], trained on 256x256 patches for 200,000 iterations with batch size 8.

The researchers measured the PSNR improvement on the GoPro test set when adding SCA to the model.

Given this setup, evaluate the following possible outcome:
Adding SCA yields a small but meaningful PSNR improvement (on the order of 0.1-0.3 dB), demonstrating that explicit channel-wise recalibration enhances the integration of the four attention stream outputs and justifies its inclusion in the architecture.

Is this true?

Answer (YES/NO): YES